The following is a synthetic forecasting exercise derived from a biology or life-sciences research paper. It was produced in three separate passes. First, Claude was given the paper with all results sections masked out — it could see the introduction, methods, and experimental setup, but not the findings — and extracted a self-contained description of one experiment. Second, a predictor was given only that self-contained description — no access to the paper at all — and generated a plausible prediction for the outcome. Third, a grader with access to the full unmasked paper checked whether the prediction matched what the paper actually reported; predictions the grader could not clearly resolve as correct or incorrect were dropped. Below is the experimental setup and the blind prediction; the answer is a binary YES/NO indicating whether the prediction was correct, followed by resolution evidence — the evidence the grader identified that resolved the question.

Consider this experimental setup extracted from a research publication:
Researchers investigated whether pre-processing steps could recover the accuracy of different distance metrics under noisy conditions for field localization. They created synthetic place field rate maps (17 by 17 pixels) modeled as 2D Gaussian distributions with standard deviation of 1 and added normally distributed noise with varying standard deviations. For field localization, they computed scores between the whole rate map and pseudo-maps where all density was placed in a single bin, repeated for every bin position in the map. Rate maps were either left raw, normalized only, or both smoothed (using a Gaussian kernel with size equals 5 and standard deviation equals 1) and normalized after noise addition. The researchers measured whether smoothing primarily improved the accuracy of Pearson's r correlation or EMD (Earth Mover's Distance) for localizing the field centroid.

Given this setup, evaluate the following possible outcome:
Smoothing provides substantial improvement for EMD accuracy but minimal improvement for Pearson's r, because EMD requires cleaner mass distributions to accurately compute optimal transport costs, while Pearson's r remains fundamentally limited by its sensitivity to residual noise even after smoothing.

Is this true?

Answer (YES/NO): NO